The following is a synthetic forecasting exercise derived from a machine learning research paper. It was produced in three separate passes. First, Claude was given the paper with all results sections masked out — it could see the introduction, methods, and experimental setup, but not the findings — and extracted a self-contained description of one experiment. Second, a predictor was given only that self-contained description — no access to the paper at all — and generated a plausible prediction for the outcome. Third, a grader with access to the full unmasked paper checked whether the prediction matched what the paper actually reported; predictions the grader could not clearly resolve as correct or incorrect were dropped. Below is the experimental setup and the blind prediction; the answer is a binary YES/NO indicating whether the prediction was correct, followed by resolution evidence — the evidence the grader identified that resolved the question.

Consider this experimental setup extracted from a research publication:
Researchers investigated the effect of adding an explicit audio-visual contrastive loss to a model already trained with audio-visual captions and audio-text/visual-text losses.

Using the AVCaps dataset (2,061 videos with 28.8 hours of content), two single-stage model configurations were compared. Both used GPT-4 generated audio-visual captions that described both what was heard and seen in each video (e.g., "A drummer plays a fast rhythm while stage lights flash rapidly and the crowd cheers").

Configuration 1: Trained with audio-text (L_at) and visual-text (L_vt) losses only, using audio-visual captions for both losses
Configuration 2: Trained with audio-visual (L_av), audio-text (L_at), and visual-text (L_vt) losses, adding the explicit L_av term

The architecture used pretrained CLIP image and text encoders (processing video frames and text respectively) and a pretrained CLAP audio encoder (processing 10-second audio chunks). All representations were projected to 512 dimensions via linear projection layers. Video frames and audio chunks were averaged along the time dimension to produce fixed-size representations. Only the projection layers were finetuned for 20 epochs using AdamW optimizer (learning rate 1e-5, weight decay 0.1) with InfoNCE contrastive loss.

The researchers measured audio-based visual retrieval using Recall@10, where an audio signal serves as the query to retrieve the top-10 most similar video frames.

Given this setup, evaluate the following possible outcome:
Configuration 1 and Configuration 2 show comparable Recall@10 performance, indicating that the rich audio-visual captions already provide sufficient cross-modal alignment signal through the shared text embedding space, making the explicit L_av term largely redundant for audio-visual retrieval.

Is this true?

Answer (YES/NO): NO